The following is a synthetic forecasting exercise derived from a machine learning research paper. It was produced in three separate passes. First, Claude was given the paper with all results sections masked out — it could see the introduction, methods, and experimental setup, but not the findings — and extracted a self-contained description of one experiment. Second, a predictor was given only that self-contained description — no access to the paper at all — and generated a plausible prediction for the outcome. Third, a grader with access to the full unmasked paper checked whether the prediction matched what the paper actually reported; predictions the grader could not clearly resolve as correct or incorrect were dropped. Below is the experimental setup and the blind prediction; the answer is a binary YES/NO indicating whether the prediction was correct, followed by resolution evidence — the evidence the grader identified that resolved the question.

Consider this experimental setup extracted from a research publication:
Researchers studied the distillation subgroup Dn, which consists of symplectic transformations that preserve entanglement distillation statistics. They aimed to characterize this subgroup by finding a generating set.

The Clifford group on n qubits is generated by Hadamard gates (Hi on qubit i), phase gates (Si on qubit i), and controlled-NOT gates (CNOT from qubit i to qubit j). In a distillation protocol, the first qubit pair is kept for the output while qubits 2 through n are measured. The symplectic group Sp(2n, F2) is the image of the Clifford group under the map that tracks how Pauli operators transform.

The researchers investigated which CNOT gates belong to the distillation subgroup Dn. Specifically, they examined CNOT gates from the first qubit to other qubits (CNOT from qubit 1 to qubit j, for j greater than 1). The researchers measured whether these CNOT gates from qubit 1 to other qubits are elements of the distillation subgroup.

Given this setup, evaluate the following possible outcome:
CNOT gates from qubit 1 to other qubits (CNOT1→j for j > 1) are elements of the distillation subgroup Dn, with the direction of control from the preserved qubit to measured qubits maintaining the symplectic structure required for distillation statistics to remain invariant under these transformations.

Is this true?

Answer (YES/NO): NO